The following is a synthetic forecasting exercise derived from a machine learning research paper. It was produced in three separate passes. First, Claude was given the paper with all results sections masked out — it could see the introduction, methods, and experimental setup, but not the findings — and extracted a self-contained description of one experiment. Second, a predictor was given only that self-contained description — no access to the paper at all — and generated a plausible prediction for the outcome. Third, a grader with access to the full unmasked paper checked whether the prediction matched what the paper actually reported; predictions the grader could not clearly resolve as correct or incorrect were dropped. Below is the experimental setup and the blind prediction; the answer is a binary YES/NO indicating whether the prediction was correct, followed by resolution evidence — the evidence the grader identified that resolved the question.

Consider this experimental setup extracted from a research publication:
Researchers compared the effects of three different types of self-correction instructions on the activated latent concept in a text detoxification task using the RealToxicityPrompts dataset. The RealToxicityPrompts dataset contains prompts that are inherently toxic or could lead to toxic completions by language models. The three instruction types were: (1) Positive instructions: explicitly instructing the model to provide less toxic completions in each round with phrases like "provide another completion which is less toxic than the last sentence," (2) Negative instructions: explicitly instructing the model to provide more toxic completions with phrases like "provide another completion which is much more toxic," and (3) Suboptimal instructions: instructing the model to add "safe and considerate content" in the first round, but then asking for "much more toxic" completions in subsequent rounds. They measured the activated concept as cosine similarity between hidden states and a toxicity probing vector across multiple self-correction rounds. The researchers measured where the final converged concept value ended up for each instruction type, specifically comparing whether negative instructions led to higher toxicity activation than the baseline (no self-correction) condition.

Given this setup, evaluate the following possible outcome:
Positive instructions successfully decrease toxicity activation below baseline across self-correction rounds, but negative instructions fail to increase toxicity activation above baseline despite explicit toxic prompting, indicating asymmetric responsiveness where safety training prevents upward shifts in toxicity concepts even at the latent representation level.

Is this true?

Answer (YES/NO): NO